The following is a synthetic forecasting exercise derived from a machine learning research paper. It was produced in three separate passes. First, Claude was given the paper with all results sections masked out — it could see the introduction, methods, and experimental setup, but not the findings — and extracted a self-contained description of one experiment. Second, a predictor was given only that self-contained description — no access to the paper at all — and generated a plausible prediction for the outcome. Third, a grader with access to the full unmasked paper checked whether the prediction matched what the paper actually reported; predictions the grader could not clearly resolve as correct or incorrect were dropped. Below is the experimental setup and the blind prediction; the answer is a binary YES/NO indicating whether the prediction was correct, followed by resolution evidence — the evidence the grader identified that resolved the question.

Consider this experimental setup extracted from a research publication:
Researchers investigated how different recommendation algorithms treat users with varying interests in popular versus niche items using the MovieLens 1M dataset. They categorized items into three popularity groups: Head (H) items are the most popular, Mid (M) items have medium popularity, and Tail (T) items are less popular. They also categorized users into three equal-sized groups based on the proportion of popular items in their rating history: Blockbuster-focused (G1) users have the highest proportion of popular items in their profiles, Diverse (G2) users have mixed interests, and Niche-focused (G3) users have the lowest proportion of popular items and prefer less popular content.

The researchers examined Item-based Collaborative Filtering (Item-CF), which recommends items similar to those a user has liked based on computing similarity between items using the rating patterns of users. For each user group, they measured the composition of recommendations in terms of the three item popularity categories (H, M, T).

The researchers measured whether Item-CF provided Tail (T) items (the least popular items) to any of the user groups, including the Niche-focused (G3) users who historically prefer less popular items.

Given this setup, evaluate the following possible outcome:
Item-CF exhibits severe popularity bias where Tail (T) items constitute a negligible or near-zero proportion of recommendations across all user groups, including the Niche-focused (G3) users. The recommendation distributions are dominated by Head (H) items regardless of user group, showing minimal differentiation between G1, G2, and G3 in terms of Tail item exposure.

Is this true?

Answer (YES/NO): YES